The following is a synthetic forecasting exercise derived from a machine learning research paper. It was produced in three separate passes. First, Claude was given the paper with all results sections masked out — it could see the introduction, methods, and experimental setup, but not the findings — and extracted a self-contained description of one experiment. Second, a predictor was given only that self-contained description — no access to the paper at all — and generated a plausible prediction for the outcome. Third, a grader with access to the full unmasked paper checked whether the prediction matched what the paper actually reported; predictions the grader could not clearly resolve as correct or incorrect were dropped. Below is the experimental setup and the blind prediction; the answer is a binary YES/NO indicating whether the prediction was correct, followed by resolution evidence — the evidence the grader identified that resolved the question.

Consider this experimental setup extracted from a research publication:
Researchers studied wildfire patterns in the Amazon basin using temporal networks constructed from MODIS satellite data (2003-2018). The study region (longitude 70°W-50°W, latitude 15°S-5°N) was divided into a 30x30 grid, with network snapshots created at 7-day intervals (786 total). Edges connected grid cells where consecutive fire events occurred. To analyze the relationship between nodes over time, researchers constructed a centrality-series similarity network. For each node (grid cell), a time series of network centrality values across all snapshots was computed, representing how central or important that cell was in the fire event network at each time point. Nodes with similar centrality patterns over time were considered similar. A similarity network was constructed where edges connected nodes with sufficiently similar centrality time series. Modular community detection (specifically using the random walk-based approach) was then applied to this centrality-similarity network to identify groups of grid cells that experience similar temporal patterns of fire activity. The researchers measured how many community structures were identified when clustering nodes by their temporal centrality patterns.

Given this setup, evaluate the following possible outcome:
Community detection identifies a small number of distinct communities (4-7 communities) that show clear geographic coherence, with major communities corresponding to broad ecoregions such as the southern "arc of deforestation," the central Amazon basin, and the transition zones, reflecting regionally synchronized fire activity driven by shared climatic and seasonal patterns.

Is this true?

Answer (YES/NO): NO